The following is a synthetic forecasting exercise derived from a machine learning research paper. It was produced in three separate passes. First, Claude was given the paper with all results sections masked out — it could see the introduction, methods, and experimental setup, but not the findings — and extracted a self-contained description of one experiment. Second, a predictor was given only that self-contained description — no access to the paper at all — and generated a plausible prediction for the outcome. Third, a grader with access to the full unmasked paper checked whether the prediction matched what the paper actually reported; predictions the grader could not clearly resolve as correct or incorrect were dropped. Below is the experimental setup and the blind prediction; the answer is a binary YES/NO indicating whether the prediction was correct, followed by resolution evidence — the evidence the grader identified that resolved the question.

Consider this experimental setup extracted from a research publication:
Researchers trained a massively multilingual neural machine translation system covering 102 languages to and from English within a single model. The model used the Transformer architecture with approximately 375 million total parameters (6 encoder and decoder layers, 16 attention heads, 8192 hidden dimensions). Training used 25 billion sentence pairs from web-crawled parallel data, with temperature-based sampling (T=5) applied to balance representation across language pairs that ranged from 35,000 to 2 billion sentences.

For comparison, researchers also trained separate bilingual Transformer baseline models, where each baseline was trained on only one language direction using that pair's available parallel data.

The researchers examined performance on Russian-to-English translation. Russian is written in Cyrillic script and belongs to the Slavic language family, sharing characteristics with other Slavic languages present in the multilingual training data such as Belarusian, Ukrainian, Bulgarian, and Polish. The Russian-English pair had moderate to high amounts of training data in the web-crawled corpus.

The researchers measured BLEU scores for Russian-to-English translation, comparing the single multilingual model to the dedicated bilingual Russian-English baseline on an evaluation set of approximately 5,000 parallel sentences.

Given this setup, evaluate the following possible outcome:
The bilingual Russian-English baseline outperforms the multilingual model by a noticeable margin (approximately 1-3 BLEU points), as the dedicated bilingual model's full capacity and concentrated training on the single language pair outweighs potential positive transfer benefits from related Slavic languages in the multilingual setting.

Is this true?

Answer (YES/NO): NO